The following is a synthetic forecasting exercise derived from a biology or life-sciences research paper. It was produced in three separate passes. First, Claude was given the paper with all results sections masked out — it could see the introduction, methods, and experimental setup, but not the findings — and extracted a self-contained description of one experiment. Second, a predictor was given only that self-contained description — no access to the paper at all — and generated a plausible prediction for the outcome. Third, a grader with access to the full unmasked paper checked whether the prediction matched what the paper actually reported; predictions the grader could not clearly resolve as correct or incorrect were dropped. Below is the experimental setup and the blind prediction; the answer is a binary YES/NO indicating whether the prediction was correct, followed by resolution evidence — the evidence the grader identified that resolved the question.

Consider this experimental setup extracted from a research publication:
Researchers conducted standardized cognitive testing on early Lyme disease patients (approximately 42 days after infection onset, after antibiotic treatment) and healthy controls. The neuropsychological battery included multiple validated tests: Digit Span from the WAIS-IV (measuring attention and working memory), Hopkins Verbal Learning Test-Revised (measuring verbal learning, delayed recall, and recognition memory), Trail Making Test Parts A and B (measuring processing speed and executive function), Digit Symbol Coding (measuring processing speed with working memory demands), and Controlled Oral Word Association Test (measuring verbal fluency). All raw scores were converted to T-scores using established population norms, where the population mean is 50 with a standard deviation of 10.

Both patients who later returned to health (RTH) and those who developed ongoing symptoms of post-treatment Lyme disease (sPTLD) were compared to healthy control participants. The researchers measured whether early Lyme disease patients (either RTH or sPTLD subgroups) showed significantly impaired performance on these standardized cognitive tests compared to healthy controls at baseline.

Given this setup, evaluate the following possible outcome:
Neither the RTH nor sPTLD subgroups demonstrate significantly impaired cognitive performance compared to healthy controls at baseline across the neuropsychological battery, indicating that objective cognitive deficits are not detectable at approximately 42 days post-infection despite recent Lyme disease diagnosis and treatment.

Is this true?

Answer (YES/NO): NO